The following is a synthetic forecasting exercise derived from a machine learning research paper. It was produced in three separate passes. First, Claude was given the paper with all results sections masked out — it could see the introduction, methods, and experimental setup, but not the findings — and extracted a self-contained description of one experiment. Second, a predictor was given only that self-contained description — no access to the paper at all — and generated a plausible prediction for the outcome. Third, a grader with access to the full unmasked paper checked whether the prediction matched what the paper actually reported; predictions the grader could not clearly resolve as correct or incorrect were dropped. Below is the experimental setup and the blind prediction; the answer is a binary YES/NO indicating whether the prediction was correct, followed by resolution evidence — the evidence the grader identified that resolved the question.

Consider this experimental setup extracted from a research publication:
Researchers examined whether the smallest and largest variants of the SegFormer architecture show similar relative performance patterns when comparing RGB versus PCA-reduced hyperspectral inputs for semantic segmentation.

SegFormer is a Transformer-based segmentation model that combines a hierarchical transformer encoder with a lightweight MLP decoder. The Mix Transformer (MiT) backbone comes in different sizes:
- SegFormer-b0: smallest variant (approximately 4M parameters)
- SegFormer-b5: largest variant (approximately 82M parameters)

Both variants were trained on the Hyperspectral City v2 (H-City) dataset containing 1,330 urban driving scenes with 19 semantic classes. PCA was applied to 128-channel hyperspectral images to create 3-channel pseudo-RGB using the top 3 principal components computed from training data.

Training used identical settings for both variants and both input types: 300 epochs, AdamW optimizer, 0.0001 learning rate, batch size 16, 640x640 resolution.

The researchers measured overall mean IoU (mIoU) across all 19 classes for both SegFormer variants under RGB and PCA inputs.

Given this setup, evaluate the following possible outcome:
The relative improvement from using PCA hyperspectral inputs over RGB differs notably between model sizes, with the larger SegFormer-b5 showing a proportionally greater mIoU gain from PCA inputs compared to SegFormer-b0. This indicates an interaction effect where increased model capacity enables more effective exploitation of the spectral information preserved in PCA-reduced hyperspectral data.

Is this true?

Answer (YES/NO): NO